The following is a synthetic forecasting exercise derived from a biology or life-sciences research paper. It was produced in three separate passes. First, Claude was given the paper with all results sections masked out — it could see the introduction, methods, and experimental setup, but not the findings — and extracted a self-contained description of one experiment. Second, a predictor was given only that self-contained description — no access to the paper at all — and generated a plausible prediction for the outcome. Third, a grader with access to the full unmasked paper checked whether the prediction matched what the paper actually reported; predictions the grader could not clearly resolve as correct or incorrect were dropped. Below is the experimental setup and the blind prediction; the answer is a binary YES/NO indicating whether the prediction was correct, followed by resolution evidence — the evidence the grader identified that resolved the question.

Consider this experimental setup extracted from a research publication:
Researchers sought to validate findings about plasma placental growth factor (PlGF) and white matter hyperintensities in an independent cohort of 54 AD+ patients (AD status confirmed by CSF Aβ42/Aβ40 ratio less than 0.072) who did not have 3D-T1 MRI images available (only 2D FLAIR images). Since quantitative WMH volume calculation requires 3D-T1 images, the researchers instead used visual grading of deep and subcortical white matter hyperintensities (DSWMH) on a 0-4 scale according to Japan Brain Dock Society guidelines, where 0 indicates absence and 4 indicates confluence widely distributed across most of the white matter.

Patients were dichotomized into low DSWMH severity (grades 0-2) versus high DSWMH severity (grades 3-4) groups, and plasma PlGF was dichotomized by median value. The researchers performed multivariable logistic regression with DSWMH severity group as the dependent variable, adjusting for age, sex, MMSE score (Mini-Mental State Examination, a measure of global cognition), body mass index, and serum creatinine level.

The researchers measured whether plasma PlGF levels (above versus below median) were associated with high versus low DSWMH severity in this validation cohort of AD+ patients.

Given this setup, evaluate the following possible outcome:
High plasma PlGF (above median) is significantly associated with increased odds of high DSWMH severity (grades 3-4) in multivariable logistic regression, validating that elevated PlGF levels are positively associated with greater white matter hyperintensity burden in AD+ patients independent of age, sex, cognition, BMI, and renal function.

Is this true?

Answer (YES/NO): YES